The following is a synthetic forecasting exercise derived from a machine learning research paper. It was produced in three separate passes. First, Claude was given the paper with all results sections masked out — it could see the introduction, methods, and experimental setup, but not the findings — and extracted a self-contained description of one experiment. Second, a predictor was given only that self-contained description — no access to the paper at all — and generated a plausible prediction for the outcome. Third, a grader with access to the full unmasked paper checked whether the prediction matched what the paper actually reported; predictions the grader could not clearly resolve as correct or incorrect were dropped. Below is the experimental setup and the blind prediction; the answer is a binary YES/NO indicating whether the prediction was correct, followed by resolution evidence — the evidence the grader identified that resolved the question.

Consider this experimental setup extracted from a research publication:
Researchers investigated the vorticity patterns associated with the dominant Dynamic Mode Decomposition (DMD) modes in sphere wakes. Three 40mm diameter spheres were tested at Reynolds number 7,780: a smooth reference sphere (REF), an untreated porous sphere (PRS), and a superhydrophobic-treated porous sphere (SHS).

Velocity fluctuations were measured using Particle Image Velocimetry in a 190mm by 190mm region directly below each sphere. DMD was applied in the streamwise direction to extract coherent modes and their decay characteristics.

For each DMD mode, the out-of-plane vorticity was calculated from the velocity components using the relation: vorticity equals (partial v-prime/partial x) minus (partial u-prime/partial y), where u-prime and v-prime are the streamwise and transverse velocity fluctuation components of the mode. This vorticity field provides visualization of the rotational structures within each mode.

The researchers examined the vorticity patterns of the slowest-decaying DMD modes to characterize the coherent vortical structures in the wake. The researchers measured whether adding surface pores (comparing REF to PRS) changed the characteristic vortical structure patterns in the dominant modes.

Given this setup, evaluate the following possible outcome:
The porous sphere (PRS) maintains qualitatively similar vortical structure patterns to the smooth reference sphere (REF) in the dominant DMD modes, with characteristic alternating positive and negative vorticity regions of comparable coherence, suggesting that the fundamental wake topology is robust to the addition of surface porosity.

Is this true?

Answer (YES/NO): YES